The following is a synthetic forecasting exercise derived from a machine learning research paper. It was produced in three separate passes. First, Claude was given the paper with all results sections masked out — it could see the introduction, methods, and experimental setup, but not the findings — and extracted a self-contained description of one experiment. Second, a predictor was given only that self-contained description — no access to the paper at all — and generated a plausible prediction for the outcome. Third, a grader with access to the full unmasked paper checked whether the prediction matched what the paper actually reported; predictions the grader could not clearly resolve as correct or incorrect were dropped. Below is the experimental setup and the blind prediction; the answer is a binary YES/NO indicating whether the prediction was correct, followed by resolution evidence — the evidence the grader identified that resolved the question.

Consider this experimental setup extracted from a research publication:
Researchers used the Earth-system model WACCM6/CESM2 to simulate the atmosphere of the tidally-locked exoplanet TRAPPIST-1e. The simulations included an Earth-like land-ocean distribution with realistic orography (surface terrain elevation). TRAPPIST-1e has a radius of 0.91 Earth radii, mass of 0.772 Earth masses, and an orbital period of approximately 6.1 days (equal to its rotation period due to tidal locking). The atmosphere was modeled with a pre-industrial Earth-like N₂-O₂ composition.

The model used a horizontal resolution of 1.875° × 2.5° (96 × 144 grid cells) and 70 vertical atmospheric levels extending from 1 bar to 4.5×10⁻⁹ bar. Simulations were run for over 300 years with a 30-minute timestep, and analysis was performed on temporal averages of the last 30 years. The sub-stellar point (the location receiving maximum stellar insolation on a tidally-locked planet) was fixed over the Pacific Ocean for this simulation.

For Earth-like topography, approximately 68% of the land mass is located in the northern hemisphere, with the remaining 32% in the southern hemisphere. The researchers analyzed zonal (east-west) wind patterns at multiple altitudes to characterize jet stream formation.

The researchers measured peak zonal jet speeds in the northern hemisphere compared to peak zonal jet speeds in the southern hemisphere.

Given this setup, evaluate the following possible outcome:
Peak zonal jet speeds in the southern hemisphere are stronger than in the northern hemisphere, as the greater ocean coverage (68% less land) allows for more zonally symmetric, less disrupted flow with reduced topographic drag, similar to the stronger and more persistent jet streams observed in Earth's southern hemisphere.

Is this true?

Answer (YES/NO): YES